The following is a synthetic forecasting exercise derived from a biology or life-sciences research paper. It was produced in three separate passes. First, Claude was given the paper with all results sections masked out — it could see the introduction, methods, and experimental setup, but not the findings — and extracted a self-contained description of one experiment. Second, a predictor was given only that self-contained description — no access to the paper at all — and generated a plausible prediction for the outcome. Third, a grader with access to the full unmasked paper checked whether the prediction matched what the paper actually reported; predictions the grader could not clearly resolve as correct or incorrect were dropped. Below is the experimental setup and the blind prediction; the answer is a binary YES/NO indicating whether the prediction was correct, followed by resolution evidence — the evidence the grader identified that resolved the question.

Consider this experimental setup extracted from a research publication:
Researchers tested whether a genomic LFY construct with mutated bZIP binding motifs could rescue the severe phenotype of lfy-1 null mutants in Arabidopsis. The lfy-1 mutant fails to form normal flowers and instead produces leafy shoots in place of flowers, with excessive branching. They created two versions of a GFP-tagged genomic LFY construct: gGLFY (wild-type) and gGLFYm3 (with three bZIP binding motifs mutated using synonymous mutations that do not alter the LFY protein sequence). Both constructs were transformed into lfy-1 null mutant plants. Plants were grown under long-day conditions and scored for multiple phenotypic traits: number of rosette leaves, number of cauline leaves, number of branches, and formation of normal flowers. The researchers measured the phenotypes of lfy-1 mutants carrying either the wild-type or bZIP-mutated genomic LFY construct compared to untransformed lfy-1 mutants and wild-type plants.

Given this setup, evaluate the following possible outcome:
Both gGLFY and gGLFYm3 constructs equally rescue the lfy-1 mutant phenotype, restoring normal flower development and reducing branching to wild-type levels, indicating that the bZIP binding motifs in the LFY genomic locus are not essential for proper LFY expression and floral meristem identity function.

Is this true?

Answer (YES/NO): NO